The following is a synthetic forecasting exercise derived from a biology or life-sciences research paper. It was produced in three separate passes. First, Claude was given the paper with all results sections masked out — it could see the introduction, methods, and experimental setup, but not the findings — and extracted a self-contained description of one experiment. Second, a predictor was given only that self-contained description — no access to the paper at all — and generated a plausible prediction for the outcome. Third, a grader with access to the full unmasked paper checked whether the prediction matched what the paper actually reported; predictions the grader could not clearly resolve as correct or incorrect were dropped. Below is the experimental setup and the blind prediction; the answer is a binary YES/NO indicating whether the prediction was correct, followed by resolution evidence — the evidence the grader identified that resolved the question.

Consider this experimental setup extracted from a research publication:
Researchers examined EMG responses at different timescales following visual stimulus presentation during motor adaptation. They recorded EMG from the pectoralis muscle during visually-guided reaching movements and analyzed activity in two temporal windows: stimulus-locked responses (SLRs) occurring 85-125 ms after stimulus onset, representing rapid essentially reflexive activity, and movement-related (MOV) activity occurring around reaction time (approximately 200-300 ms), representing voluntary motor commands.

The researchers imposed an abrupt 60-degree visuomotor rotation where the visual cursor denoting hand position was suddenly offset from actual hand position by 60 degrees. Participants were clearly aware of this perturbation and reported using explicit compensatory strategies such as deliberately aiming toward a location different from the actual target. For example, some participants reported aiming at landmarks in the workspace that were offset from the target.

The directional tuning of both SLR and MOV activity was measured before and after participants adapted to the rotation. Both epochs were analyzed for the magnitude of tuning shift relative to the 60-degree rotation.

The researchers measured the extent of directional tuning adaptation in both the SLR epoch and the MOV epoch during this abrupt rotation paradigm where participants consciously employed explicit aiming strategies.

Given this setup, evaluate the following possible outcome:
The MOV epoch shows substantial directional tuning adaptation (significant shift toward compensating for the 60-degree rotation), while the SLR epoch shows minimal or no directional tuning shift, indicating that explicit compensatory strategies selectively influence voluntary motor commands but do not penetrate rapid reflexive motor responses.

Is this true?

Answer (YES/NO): NO